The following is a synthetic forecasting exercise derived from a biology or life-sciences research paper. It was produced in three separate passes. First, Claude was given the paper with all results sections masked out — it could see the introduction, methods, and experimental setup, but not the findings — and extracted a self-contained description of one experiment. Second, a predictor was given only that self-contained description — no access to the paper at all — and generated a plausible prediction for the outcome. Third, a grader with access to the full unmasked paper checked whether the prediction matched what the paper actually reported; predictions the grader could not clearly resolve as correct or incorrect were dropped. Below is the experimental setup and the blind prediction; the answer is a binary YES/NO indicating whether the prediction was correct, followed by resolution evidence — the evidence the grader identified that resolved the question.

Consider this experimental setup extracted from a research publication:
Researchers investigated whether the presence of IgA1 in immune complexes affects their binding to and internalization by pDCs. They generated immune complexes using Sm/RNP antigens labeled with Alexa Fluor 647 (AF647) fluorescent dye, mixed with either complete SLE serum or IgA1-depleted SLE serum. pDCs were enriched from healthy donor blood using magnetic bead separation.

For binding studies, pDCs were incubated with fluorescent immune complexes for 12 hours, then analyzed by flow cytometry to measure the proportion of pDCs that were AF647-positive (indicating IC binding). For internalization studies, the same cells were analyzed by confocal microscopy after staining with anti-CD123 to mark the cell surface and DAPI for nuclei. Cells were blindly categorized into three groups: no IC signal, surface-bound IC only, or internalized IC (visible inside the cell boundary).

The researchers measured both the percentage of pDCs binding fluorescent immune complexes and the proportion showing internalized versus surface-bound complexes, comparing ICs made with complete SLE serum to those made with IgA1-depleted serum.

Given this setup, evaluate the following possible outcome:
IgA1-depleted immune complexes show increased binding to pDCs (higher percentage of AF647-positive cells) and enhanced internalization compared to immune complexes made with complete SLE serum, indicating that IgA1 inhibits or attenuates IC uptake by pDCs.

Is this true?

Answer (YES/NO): NO